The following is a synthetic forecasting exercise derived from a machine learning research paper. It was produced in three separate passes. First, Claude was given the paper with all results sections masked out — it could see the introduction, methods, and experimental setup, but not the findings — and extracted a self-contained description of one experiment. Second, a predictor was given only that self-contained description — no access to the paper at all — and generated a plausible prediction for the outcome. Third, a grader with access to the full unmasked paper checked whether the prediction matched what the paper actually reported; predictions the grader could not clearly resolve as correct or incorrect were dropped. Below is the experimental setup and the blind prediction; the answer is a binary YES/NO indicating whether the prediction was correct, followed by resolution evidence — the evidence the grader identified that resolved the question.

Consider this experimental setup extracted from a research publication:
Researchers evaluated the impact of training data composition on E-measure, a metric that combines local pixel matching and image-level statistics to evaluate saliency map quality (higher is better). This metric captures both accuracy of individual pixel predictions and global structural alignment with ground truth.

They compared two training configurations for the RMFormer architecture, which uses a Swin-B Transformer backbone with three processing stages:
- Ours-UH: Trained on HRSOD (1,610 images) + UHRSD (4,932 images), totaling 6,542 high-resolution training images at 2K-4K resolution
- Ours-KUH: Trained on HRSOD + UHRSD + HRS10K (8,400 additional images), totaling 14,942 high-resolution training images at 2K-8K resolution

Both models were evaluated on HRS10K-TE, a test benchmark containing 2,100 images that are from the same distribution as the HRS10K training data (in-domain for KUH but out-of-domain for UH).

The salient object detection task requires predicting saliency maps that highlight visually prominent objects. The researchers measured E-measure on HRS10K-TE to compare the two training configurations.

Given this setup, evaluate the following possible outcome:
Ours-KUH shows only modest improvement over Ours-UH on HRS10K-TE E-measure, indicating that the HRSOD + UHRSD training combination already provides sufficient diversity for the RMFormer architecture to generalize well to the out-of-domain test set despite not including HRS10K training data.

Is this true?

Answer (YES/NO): NO